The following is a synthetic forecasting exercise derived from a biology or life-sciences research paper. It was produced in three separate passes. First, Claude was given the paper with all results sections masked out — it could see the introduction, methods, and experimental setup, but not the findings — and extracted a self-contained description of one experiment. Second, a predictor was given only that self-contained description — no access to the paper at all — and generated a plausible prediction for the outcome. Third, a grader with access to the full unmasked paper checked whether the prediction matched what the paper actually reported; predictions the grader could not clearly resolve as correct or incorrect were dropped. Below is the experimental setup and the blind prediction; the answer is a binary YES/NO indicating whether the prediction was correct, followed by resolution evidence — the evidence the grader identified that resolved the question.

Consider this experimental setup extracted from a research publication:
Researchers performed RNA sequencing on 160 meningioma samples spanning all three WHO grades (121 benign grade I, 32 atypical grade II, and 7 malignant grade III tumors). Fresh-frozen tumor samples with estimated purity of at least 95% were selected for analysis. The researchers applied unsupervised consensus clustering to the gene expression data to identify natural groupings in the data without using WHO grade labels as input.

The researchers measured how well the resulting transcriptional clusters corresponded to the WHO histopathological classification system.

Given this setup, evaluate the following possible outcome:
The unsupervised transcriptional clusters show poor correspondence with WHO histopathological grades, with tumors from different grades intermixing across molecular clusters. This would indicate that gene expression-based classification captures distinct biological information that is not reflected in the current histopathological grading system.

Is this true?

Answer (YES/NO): YES